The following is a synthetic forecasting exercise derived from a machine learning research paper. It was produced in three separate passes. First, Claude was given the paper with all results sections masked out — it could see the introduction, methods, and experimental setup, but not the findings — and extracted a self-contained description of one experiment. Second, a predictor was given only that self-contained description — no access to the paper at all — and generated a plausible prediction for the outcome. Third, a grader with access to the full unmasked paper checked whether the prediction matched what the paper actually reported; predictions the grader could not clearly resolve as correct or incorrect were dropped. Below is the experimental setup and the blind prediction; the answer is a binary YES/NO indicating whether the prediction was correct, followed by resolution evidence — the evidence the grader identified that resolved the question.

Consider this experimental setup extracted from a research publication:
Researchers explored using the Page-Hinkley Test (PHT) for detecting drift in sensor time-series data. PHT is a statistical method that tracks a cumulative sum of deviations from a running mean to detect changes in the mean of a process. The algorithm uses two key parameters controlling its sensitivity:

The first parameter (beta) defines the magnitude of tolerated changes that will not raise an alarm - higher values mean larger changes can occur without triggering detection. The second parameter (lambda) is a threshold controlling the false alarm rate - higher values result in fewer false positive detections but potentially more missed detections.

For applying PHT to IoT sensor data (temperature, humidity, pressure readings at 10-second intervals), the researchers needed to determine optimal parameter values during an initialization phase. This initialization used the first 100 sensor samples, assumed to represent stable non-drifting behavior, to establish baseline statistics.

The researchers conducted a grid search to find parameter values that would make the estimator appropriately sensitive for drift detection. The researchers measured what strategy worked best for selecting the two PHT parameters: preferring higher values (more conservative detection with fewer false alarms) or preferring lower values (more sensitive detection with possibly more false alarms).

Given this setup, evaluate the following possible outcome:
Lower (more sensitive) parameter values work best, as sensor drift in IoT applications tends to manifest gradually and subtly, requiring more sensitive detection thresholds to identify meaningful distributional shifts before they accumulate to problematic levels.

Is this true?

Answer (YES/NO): YES